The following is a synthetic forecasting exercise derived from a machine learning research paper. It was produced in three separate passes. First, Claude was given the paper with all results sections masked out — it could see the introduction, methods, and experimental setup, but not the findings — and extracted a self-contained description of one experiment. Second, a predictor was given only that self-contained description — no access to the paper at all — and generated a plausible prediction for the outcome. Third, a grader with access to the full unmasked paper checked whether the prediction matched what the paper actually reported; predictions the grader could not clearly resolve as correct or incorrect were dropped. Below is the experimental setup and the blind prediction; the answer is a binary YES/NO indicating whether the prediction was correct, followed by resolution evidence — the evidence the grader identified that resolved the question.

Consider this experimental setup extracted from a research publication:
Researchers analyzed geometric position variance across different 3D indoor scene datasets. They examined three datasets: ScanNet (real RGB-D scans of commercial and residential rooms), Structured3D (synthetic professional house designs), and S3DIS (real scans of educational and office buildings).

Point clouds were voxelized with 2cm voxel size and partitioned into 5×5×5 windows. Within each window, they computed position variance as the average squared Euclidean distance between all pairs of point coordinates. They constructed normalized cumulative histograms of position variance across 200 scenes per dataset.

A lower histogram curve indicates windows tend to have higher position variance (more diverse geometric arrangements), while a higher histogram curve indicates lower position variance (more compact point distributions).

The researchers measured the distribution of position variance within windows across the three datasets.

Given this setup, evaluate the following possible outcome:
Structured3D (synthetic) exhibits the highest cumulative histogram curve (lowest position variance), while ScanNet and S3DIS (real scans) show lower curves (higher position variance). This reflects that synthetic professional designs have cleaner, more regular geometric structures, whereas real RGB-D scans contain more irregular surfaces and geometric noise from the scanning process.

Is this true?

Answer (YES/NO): NO